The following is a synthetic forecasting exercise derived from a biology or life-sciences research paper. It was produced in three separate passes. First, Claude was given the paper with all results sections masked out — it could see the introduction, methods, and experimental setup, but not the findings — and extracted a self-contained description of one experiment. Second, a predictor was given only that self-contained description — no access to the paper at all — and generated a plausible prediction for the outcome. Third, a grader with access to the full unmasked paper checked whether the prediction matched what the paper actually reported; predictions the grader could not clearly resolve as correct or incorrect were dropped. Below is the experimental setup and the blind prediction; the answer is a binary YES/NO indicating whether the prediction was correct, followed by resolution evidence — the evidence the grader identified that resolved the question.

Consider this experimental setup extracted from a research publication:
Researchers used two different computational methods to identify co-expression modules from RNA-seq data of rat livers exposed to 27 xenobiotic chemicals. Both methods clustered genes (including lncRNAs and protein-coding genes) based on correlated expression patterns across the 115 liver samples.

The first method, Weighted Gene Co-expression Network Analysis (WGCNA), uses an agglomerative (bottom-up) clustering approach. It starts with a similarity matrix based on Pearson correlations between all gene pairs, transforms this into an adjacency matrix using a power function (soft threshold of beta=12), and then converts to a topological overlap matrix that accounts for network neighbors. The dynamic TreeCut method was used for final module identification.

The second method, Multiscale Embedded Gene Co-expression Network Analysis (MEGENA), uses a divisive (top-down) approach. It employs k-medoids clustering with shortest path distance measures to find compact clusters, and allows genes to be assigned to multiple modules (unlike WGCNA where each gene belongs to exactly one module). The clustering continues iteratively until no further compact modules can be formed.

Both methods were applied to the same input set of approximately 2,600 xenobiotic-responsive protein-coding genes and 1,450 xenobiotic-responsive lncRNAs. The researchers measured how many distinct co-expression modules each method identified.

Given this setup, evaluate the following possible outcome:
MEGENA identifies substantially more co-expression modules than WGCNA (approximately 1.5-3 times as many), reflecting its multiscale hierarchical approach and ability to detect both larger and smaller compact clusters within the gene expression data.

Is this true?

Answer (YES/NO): NO